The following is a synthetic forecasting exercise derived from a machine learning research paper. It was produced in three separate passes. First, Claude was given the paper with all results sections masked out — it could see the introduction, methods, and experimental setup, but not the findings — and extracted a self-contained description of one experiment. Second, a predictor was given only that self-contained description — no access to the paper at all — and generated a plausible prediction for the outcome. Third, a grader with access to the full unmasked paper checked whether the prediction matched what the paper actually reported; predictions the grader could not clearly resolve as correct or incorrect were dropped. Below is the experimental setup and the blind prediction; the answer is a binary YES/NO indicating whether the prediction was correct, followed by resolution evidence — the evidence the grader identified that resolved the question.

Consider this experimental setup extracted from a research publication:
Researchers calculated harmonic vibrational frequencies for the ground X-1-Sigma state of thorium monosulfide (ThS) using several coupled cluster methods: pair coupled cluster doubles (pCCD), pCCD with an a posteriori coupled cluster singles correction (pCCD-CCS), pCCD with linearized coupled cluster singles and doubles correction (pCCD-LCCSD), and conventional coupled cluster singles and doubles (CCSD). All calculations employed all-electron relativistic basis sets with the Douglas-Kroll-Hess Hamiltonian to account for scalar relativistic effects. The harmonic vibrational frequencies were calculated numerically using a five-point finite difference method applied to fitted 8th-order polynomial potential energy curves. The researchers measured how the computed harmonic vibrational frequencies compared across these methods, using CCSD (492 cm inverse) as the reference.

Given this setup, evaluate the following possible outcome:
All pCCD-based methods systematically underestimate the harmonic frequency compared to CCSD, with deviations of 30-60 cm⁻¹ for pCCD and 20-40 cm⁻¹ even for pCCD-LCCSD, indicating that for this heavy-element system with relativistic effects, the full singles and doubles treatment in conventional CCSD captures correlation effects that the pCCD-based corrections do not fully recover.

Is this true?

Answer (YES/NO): NO